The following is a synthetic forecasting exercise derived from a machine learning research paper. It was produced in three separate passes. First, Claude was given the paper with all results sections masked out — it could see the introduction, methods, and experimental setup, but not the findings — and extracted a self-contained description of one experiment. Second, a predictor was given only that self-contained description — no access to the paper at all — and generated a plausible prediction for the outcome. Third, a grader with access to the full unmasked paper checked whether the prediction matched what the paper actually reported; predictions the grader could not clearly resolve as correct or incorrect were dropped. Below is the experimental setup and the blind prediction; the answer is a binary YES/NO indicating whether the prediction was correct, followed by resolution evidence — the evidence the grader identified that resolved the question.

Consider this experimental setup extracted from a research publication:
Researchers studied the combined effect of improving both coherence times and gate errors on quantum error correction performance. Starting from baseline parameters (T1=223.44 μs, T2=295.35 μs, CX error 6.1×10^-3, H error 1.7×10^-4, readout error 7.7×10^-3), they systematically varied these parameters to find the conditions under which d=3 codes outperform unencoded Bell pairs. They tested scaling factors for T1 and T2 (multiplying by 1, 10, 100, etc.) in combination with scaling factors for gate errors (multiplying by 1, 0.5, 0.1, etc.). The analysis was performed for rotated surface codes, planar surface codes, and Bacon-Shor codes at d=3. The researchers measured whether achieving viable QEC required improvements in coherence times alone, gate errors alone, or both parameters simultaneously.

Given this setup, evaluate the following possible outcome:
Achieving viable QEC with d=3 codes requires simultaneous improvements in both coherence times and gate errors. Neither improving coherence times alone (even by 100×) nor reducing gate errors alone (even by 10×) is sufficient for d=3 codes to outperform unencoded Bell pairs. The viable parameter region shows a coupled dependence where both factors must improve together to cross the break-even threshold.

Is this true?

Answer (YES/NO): NO